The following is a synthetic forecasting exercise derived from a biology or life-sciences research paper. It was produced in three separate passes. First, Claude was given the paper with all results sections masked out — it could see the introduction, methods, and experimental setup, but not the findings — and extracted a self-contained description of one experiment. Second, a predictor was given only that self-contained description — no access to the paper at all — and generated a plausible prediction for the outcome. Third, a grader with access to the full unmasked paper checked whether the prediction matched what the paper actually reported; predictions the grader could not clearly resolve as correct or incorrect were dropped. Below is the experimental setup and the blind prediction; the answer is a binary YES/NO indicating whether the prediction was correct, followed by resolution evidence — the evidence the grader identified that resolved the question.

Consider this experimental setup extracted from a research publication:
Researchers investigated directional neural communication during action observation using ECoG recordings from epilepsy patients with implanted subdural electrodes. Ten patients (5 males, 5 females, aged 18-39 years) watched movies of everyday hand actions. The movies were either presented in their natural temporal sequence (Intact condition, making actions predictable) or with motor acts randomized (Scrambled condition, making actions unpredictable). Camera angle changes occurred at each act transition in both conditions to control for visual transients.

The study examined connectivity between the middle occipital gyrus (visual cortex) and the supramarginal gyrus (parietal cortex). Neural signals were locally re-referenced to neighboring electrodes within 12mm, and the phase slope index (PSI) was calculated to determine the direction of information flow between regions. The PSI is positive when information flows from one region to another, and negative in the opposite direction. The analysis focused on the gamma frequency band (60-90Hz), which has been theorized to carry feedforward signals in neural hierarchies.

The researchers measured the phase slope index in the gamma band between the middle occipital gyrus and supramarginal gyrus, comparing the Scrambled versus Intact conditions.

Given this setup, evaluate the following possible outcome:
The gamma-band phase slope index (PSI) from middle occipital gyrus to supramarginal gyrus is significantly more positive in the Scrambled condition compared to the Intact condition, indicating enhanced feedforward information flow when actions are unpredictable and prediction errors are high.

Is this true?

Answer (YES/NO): YES